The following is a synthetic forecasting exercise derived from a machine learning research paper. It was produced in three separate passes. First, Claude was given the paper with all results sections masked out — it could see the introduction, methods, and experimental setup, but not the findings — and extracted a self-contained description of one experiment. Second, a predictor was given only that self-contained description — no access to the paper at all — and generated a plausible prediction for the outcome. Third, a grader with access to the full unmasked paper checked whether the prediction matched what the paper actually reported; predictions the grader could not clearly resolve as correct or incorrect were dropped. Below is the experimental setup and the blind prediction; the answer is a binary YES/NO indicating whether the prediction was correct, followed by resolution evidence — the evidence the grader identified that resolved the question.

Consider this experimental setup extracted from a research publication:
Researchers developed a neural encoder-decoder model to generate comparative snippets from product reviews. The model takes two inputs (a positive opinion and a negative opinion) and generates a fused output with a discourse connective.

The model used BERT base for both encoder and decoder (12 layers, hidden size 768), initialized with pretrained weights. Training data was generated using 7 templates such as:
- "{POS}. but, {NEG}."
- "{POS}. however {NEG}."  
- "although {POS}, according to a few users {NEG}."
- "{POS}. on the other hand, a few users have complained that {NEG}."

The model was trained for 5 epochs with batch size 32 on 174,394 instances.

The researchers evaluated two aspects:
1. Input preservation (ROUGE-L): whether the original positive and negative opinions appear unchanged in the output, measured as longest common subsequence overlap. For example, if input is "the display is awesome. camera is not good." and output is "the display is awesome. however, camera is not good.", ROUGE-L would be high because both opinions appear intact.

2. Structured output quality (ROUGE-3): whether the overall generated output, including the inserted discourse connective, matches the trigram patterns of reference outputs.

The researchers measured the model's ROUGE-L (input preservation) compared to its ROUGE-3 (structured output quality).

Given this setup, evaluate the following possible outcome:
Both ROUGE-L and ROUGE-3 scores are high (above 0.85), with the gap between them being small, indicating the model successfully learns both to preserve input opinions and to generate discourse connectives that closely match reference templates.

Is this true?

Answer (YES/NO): NO